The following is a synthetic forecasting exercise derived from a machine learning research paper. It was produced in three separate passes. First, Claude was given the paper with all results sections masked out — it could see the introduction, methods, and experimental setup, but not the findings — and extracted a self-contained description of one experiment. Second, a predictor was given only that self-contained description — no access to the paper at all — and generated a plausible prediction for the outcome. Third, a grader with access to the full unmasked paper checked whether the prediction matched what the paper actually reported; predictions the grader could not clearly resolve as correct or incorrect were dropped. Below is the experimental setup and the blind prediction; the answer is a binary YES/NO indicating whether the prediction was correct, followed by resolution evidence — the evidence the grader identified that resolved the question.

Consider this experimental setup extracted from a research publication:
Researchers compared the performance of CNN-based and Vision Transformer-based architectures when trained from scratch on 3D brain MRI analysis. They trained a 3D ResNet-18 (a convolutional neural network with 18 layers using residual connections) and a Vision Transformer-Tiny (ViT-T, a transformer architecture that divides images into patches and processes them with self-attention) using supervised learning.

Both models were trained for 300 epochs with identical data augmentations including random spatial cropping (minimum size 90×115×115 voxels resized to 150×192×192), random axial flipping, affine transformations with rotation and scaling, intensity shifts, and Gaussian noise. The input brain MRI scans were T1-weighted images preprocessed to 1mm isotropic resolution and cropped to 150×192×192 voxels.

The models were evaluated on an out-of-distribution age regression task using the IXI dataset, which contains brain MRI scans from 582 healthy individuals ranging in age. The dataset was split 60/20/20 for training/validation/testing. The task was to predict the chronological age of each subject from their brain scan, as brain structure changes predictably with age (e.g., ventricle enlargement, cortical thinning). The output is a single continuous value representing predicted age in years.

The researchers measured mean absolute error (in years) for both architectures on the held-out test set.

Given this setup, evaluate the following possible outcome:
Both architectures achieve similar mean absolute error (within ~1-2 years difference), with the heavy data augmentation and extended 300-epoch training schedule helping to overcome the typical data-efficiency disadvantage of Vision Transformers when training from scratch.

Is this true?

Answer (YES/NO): NO